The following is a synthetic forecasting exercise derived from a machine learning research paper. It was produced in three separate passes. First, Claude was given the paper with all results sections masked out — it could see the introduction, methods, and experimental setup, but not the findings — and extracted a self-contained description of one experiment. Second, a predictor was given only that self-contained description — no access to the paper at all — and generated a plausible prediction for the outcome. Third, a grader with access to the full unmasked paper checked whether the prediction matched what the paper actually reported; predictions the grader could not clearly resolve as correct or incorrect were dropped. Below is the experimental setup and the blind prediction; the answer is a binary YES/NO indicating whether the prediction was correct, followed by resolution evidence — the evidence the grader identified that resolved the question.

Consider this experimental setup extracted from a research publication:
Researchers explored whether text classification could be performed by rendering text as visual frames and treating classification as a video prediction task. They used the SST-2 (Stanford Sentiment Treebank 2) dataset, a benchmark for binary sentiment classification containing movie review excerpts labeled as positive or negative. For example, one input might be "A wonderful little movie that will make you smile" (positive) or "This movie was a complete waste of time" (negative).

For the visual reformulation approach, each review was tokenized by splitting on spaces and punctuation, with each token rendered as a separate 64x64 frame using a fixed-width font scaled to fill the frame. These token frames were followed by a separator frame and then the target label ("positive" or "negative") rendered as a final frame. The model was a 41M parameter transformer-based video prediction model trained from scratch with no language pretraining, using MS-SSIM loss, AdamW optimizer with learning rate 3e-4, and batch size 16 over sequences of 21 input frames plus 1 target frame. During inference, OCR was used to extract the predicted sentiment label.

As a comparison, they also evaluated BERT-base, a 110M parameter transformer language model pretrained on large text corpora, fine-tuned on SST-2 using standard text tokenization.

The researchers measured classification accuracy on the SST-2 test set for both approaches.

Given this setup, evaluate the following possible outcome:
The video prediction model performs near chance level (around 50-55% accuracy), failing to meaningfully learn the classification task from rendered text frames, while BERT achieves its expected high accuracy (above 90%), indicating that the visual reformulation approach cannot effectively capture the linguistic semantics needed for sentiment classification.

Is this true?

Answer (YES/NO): NO